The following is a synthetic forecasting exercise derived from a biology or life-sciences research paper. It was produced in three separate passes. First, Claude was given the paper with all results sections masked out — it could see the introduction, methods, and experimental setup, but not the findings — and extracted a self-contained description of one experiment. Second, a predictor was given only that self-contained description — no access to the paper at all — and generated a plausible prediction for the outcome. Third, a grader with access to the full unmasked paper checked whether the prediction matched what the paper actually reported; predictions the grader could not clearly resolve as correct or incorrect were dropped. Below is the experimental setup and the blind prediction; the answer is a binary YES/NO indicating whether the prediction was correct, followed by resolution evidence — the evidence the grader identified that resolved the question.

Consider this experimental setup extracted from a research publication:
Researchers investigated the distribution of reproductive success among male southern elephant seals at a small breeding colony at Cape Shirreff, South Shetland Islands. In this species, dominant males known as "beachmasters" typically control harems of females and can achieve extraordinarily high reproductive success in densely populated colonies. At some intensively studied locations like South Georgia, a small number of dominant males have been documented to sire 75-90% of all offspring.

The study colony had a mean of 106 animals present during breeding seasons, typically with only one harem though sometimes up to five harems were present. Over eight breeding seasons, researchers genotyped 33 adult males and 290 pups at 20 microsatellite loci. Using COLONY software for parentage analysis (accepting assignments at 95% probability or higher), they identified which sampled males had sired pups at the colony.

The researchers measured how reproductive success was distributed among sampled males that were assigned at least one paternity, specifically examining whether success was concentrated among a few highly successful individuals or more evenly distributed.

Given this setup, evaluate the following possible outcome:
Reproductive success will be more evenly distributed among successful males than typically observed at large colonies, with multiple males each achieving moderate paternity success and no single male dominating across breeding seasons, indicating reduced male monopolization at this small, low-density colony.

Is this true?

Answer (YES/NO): YES